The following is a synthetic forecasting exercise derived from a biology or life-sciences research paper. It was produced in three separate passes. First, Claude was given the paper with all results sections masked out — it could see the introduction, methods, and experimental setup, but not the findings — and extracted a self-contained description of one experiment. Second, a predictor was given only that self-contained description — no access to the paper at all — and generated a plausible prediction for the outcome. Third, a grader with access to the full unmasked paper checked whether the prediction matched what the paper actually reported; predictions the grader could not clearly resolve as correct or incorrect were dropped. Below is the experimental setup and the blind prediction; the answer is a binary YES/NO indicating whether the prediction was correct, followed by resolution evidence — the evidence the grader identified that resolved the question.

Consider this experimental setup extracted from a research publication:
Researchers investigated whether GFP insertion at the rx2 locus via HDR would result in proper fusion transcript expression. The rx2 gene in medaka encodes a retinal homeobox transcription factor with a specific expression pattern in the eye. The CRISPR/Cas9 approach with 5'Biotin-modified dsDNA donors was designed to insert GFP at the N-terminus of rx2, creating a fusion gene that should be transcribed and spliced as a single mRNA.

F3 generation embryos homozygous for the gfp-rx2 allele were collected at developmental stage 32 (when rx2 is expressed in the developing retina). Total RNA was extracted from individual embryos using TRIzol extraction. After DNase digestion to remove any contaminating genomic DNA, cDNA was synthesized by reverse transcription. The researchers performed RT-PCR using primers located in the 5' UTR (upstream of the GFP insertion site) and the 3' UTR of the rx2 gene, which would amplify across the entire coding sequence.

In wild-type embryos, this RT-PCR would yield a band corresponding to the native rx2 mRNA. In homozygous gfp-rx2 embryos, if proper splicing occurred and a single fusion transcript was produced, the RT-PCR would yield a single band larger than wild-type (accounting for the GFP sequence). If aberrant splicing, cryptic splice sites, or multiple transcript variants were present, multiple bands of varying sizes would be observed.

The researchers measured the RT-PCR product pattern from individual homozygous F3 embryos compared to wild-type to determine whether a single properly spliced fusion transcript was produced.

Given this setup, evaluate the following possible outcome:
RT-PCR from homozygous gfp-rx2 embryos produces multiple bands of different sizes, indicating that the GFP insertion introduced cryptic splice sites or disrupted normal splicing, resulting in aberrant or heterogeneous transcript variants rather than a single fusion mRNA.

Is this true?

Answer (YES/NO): NO